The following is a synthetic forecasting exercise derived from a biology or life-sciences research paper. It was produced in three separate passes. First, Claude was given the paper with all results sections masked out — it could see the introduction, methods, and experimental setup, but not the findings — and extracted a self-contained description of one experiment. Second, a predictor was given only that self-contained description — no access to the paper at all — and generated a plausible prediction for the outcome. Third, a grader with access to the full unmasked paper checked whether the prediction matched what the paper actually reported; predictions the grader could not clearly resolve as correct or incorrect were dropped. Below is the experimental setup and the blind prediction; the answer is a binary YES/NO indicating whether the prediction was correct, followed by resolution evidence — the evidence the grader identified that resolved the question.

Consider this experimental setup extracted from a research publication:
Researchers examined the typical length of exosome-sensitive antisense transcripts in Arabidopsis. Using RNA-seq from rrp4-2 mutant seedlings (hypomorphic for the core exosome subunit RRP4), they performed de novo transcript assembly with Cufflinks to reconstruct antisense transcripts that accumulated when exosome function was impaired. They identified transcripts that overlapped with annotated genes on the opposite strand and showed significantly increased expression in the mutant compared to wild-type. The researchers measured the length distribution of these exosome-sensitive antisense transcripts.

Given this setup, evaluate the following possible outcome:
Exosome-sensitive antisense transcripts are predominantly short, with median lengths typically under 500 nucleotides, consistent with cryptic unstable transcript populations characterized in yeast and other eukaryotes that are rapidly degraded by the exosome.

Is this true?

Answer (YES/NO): NO